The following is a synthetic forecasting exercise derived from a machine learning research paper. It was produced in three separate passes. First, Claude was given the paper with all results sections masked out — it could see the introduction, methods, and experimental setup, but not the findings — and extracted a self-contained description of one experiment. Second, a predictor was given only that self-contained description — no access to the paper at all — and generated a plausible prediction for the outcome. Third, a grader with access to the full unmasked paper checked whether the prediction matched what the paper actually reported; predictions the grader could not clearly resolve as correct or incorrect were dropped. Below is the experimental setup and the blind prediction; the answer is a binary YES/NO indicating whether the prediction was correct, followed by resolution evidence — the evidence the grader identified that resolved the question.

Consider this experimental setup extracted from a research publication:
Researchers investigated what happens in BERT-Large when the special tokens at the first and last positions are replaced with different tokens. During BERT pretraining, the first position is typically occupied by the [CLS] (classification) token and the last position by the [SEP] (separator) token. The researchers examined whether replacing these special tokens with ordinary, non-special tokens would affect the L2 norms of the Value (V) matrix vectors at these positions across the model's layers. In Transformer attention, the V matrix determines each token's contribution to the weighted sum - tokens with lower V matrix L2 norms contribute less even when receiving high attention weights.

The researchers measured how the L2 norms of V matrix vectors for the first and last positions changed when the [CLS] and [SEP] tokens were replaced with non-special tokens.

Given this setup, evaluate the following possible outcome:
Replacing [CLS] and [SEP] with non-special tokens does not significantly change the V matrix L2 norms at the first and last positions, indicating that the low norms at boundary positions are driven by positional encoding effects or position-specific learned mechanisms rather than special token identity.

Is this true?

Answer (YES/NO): NO